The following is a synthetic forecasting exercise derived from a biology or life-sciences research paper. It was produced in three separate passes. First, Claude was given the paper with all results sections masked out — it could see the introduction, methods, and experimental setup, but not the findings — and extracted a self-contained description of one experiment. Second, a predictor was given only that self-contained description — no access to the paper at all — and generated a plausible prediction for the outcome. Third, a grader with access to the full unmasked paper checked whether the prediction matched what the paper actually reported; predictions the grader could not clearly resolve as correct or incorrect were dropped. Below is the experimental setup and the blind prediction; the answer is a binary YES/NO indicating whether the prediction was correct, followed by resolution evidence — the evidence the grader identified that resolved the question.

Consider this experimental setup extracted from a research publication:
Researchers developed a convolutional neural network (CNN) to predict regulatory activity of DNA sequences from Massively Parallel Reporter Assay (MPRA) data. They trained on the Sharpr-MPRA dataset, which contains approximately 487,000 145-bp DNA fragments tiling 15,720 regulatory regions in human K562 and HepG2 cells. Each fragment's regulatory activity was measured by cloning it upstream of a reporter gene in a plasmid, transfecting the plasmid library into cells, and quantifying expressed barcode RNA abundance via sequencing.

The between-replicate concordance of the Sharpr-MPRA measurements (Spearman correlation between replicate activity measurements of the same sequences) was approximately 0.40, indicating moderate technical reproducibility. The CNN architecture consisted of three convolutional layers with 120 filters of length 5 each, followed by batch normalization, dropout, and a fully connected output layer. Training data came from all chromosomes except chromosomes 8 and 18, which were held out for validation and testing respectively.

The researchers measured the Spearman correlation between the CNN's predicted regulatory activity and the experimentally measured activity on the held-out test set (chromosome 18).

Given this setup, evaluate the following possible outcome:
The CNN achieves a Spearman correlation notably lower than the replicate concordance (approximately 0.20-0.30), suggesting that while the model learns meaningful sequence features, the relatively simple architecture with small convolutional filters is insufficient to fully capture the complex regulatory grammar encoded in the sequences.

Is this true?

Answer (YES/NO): YES